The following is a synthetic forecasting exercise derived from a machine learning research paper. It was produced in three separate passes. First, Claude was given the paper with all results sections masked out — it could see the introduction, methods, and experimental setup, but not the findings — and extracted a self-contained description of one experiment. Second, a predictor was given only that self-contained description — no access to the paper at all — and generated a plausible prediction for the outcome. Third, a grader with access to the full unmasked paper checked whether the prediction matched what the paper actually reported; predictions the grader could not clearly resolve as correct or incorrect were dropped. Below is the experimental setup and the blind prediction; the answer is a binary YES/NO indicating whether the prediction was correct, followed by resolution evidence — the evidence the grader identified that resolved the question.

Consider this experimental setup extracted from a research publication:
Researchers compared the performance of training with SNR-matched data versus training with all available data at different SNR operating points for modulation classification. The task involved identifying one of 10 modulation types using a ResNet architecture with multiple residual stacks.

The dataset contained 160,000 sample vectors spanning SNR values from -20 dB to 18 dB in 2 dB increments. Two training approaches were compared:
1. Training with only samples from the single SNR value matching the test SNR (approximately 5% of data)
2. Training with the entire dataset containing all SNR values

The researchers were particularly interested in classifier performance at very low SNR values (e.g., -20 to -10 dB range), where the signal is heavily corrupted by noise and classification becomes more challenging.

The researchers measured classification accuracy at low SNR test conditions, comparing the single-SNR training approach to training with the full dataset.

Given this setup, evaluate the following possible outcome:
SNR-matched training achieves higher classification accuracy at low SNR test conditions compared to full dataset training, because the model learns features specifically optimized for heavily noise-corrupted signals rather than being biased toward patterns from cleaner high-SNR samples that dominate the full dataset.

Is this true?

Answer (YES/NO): YES